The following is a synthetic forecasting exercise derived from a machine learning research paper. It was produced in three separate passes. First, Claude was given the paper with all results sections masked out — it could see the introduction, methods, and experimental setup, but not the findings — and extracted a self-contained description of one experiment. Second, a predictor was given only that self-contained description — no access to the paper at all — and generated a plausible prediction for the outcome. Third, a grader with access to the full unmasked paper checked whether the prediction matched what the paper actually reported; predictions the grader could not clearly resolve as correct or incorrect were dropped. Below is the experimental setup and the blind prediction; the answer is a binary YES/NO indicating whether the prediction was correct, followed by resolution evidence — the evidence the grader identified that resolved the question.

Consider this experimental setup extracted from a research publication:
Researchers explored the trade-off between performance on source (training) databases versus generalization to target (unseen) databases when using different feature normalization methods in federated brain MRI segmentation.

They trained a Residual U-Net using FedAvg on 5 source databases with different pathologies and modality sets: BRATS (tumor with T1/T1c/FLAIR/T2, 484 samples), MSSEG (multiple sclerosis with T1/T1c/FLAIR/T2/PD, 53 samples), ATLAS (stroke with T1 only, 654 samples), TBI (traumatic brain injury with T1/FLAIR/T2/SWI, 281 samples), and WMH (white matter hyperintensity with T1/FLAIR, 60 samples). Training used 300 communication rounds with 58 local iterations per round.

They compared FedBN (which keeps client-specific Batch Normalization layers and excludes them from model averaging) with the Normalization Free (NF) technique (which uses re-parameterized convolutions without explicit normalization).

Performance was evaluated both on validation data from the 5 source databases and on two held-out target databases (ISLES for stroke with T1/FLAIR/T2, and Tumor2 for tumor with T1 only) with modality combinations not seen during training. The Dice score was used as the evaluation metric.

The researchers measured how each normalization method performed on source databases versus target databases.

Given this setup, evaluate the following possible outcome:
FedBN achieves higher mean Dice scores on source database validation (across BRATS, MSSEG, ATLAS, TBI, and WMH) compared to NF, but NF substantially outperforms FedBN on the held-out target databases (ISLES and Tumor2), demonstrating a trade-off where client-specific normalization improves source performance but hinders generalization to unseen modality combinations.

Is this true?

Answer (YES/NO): YES